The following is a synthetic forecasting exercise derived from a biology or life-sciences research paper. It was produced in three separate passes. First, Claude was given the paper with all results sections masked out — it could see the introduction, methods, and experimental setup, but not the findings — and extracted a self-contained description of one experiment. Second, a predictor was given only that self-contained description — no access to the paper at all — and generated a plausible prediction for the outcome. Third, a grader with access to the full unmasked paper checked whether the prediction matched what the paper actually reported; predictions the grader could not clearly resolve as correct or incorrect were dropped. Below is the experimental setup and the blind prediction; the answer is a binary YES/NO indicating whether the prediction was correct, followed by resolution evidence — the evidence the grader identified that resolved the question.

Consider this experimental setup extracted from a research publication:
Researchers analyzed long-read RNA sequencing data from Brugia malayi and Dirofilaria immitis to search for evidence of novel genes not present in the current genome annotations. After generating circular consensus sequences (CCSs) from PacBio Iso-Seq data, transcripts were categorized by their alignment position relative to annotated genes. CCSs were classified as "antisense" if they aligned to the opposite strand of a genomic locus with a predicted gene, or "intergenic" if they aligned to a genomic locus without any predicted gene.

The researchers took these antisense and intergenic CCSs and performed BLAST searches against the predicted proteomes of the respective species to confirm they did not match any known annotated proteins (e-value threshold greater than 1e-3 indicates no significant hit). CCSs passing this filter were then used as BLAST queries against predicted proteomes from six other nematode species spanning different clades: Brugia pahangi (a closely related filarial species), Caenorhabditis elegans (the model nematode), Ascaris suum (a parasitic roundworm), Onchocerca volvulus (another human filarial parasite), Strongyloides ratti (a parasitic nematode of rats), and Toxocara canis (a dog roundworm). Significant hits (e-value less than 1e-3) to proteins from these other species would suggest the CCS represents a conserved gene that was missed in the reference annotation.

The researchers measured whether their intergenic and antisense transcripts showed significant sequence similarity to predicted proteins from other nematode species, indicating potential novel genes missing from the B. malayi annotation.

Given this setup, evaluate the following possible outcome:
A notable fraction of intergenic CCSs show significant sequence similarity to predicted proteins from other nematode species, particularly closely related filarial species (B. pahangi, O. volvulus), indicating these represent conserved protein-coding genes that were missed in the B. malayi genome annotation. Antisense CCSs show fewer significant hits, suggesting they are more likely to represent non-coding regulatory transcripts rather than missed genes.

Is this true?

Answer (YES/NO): NO